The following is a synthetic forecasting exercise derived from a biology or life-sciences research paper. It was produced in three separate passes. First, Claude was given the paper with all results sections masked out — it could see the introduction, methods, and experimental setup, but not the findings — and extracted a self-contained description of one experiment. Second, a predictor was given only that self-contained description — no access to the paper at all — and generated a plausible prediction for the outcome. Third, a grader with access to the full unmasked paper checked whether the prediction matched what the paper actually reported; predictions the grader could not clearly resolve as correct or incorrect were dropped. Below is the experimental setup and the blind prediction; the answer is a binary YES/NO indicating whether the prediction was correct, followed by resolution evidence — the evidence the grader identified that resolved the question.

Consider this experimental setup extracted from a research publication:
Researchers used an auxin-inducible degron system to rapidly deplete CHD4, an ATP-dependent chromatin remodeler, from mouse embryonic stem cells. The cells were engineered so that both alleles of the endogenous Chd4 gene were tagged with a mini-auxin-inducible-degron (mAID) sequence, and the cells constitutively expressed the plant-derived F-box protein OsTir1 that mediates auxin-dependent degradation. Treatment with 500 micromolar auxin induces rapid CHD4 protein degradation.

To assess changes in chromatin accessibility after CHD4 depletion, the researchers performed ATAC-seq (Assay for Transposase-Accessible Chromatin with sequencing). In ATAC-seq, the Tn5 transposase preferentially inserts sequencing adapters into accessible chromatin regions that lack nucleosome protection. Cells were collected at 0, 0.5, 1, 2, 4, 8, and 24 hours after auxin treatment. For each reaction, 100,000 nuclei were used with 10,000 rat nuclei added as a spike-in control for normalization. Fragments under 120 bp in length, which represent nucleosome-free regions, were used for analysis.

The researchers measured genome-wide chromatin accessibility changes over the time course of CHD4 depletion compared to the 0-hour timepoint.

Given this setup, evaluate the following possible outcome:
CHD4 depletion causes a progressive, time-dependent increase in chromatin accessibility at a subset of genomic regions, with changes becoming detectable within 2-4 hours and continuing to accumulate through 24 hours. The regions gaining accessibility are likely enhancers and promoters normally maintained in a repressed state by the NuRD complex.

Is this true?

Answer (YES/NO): NO